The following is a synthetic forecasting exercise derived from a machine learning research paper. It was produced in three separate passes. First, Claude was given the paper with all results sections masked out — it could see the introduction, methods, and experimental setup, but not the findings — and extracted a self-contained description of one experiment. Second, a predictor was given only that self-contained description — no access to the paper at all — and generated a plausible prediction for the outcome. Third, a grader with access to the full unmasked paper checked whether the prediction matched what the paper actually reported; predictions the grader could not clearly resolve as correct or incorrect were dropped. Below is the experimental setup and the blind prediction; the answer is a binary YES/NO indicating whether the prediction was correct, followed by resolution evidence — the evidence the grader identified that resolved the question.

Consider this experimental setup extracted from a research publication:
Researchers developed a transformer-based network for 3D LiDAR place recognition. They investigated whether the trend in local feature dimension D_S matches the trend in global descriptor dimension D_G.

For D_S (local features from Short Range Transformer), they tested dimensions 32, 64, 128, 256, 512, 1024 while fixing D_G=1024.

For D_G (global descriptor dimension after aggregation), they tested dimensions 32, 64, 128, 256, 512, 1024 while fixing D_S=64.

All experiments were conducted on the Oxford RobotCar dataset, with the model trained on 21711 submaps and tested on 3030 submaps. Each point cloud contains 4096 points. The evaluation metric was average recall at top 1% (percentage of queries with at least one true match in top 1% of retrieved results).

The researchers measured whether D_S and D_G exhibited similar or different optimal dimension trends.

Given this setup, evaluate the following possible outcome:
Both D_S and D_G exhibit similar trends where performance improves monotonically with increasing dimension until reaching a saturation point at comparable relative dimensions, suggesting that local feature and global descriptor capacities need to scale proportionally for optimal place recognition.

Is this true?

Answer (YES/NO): NO